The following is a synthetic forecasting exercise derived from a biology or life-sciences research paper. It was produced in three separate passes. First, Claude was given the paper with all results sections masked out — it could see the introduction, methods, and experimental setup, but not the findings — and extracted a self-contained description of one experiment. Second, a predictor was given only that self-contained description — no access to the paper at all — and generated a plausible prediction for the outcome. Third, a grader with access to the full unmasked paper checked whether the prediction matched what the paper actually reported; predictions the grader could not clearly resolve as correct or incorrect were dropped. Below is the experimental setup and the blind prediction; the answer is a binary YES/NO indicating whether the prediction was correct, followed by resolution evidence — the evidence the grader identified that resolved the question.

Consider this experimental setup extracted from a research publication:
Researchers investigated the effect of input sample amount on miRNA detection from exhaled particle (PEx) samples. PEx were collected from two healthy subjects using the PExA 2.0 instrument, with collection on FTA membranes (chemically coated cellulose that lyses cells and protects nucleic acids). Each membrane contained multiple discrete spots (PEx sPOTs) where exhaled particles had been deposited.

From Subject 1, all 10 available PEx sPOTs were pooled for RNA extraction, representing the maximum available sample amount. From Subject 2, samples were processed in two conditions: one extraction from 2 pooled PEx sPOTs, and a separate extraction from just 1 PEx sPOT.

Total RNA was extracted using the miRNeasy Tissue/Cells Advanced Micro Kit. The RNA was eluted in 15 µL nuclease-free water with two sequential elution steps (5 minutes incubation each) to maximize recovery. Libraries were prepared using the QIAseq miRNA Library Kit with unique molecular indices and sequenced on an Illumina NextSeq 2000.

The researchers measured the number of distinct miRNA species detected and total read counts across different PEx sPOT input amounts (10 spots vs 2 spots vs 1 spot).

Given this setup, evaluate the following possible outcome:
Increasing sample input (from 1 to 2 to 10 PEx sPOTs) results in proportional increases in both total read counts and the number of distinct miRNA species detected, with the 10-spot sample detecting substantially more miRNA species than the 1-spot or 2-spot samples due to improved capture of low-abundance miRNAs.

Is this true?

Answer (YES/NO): YES